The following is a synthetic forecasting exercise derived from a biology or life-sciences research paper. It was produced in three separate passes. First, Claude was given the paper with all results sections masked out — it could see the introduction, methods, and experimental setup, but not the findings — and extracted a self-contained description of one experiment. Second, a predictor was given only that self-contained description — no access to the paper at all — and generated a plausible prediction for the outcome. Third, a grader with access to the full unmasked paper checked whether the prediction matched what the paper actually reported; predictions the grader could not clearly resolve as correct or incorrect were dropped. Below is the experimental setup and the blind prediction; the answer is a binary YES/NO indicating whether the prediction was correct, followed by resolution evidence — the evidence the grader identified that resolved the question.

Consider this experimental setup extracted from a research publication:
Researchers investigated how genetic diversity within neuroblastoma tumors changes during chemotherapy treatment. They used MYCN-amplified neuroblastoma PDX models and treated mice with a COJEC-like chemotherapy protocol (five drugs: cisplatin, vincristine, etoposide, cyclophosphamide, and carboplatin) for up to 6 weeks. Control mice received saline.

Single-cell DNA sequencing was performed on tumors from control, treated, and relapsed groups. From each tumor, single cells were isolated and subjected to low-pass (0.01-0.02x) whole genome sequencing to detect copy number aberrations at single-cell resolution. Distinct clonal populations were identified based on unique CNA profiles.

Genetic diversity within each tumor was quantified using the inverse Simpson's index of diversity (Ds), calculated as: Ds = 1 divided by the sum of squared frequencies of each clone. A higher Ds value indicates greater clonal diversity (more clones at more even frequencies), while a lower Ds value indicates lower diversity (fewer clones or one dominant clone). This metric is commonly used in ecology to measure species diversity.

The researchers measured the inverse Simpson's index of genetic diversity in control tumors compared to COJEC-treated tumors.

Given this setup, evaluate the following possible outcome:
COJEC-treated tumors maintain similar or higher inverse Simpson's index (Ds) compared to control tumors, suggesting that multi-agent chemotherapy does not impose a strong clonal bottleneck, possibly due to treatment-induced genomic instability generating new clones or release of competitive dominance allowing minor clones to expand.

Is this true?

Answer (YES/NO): YES